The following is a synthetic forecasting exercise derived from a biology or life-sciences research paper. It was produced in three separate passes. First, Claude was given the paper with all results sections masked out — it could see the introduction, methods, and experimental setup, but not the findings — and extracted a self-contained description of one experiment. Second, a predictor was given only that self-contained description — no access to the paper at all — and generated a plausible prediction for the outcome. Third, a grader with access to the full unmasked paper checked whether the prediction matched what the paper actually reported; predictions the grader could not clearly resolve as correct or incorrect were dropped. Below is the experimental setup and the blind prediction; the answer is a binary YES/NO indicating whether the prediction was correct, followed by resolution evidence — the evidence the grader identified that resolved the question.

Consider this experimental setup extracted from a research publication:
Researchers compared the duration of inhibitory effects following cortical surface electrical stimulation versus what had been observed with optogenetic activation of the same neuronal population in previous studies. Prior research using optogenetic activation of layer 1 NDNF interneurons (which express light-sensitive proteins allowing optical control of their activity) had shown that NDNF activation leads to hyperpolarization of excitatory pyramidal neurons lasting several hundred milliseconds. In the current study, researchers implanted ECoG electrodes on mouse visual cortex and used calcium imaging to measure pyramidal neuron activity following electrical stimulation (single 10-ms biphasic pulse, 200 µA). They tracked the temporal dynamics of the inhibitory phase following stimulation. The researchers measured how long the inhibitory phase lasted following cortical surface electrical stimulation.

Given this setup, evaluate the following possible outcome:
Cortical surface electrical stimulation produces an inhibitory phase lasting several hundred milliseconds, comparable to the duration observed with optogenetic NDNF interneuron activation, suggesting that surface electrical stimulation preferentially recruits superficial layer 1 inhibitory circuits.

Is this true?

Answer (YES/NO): NO